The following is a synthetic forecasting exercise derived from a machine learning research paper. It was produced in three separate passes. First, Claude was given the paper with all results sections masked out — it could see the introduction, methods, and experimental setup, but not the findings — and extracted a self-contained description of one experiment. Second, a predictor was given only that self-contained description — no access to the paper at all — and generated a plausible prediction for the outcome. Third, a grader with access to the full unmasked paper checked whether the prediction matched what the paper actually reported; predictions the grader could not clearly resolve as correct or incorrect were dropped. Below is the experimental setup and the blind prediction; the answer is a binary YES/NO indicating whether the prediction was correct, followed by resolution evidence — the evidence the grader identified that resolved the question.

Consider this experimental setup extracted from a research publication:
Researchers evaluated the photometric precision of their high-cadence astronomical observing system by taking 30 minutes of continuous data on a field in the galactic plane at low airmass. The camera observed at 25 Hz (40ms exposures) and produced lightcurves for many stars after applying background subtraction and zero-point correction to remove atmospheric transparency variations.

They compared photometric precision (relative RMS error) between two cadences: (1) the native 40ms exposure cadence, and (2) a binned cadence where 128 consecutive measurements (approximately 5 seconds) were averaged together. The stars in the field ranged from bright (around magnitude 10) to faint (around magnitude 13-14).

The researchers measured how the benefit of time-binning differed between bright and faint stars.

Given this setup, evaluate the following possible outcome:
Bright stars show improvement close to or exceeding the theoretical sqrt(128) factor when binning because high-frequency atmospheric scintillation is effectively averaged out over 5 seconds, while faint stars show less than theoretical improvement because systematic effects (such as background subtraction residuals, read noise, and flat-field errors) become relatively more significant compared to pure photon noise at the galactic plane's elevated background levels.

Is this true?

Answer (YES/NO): NO